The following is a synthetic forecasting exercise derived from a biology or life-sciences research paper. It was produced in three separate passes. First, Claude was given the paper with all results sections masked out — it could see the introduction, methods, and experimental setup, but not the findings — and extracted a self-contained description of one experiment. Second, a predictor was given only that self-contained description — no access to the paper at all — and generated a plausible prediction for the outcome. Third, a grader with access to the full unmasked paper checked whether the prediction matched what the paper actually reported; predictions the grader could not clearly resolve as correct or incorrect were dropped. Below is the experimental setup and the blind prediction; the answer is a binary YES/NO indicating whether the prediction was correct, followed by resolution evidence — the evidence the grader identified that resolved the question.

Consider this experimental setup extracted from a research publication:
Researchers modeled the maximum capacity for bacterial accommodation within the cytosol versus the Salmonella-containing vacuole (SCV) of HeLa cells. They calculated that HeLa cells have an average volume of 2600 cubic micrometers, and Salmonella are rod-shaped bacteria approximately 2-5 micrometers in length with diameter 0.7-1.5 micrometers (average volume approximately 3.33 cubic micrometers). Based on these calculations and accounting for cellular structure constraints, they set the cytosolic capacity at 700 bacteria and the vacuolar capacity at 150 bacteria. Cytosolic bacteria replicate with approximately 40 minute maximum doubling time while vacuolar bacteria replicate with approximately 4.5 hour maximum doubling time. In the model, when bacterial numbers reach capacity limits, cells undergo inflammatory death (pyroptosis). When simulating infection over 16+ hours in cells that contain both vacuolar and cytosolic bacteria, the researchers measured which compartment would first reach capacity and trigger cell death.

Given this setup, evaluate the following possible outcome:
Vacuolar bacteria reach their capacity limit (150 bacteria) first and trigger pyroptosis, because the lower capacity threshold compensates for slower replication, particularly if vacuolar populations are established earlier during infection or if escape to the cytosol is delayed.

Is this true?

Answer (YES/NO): NO